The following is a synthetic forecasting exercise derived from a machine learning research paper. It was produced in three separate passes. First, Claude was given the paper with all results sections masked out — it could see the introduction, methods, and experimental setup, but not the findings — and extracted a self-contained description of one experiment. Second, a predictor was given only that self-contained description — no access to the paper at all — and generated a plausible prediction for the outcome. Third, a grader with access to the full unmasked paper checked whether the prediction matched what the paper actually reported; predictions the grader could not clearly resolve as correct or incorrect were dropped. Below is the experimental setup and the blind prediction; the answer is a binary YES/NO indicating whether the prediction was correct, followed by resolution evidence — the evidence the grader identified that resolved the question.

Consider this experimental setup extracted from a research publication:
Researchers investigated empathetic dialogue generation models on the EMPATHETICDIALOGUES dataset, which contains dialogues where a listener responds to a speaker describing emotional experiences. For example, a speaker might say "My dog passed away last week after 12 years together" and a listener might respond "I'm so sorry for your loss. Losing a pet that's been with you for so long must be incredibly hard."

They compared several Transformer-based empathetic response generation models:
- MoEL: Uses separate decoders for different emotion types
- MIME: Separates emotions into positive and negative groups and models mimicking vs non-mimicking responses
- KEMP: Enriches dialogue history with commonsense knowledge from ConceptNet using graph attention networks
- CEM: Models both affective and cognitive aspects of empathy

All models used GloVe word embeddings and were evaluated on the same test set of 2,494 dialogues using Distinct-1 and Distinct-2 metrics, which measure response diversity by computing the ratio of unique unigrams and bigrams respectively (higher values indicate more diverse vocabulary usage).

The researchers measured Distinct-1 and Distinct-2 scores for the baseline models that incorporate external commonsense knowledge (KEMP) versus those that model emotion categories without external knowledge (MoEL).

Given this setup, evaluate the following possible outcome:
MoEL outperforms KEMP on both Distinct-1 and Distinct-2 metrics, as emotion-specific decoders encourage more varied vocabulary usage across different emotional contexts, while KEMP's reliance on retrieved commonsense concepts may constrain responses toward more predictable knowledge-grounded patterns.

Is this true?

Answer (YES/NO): NO